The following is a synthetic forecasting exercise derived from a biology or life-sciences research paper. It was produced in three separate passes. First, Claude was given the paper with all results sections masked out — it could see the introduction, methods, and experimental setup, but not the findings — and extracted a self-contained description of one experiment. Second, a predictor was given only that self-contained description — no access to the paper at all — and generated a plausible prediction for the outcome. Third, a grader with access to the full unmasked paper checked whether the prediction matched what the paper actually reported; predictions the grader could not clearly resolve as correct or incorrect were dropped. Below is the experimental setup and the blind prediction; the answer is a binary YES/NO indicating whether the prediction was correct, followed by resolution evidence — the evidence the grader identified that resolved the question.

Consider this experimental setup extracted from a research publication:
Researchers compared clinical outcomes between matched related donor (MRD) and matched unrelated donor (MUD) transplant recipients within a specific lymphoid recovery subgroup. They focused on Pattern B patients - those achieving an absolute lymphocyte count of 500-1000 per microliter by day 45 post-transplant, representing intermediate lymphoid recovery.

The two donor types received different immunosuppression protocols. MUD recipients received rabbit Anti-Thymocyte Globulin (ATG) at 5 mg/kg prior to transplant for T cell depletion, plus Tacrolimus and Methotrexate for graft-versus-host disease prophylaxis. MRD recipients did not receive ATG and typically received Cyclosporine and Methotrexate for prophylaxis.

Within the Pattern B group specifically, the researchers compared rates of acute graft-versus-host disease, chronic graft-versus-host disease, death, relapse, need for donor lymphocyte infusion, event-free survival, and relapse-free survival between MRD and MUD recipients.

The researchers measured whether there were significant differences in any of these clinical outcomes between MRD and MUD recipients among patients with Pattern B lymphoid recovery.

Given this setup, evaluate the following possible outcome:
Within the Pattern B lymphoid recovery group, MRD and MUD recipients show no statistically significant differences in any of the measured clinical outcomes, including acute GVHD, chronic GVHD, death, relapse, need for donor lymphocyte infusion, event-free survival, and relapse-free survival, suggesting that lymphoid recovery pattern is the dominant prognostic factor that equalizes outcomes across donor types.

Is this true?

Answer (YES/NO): YES